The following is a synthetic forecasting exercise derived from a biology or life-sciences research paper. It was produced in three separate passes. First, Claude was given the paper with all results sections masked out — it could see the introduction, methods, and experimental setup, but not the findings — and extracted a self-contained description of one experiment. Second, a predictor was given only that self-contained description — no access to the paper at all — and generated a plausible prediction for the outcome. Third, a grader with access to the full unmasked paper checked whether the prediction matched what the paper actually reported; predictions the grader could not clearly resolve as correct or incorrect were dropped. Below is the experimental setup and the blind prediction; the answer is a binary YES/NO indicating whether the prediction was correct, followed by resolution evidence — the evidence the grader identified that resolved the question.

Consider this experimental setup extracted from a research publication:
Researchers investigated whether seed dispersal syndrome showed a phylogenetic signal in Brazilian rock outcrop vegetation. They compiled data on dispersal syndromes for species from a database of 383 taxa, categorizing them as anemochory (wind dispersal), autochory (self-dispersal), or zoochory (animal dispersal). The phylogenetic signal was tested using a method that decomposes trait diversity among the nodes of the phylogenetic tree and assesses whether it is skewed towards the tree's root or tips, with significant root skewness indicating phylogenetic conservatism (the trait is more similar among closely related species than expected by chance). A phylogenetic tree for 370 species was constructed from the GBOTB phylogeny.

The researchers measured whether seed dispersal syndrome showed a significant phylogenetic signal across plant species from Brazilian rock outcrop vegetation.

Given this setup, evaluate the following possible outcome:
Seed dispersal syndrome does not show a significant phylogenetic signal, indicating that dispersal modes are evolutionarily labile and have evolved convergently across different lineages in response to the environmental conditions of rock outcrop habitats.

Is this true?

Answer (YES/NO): NO